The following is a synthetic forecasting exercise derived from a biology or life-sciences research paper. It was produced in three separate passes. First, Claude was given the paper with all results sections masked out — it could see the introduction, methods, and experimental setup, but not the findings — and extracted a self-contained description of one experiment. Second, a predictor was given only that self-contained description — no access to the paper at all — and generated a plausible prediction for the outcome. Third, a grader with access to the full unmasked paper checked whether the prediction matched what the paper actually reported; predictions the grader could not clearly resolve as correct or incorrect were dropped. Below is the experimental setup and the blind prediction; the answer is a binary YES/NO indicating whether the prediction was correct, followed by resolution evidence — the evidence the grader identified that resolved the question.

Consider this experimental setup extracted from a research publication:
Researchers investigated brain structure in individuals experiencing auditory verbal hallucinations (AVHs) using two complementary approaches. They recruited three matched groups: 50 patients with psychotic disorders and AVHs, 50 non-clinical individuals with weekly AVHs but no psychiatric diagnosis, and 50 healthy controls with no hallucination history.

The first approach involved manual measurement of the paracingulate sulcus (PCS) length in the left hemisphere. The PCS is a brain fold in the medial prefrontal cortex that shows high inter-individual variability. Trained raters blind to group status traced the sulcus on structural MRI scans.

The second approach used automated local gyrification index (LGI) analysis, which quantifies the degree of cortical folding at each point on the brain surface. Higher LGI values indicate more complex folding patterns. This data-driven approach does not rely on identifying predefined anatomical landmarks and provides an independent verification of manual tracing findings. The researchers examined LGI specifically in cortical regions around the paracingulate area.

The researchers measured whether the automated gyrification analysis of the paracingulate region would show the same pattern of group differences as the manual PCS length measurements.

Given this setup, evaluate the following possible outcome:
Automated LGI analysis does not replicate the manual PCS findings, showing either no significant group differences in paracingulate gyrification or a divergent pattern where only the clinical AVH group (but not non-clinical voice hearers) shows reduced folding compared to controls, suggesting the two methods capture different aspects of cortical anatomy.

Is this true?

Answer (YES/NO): NO